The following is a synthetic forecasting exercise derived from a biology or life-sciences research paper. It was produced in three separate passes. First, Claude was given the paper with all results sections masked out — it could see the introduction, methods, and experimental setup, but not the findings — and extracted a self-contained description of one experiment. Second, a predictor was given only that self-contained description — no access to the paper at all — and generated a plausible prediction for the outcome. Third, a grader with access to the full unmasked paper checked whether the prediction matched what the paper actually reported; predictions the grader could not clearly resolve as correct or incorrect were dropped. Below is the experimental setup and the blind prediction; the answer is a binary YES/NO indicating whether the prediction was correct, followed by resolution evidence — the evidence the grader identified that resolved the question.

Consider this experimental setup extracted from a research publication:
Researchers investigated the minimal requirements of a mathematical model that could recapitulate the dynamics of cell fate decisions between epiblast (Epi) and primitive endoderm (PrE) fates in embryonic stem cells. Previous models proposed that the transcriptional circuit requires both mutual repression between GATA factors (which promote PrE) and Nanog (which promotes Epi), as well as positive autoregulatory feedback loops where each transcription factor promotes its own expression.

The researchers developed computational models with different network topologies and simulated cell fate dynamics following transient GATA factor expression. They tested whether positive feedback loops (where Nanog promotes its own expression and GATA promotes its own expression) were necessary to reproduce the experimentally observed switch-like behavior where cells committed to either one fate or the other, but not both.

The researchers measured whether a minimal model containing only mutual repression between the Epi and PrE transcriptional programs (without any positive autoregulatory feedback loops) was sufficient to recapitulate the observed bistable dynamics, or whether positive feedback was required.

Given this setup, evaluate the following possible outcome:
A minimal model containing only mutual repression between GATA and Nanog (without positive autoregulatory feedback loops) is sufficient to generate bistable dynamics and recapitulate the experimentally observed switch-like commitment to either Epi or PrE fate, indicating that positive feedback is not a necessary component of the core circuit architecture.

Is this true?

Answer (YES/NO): YES